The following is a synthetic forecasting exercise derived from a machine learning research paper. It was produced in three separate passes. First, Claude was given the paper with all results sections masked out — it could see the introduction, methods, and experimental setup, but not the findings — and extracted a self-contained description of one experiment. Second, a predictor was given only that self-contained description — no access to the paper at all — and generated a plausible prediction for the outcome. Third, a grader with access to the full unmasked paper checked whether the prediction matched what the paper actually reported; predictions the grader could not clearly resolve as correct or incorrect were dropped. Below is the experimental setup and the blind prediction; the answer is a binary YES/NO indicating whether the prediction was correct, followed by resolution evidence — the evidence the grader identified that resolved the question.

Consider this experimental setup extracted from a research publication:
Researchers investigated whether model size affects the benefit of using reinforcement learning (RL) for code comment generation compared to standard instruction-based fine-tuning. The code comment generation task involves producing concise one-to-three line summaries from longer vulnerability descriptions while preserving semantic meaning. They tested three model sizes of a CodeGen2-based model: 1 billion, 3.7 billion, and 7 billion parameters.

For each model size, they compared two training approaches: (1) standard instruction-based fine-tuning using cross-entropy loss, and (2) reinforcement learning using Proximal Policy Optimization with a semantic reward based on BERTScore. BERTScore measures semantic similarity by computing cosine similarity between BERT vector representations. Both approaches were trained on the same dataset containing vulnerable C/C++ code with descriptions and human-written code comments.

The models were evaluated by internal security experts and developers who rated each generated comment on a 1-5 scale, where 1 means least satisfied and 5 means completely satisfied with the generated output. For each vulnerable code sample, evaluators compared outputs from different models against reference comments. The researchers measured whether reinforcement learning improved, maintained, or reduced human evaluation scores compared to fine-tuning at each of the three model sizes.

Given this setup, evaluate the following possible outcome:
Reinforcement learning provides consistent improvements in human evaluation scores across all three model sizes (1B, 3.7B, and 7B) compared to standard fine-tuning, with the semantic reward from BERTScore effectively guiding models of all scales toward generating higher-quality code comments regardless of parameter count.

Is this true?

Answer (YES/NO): NO